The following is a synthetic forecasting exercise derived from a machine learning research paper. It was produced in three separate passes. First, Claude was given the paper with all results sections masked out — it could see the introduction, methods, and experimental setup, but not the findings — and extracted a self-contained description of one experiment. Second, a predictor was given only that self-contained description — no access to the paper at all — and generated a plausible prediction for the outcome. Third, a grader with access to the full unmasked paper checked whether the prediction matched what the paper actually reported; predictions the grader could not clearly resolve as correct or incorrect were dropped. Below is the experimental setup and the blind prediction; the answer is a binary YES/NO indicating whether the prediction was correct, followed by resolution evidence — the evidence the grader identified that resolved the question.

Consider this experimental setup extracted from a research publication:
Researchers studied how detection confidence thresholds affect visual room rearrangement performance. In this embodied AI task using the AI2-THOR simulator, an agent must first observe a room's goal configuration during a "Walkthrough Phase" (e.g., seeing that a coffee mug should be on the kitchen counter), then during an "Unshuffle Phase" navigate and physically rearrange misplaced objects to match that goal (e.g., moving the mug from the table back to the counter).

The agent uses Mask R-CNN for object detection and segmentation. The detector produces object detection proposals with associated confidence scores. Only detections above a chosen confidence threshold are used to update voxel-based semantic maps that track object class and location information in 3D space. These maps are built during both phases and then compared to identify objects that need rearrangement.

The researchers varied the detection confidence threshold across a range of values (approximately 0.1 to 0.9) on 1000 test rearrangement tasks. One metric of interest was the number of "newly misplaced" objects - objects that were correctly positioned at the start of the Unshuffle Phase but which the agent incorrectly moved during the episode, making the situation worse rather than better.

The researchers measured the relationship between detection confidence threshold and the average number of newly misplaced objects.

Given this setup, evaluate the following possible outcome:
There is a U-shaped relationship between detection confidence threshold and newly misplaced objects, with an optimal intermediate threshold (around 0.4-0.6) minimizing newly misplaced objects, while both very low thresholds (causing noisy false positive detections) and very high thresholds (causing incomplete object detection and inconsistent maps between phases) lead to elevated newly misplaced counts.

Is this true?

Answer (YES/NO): NO